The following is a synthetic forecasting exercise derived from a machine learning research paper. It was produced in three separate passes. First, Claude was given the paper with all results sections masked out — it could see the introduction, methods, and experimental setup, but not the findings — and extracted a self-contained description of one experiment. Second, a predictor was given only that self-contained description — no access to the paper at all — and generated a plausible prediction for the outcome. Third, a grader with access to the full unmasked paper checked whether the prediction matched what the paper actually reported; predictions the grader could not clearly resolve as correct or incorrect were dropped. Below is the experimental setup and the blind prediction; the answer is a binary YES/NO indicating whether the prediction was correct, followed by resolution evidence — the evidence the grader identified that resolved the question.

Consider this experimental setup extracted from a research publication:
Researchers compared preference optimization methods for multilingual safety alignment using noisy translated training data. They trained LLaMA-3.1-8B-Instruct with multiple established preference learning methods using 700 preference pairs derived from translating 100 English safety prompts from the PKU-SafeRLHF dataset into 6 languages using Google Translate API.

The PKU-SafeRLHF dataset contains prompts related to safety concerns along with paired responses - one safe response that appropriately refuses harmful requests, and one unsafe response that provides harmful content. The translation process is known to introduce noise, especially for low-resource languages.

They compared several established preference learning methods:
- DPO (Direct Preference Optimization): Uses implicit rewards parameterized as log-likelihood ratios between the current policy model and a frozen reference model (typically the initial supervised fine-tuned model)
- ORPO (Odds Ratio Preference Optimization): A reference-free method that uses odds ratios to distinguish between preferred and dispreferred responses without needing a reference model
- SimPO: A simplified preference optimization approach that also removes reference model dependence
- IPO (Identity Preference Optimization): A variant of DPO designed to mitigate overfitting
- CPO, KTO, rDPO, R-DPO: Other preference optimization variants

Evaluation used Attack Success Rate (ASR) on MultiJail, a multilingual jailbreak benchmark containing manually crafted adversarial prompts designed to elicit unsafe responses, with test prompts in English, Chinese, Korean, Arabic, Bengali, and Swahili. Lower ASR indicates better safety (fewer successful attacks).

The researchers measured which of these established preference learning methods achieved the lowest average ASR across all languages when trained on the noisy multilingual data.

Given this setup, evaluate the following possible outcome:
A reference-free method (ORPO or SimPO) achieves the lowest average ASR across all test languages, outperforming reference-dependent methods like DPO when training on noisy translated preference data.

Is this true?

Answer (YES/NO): YES